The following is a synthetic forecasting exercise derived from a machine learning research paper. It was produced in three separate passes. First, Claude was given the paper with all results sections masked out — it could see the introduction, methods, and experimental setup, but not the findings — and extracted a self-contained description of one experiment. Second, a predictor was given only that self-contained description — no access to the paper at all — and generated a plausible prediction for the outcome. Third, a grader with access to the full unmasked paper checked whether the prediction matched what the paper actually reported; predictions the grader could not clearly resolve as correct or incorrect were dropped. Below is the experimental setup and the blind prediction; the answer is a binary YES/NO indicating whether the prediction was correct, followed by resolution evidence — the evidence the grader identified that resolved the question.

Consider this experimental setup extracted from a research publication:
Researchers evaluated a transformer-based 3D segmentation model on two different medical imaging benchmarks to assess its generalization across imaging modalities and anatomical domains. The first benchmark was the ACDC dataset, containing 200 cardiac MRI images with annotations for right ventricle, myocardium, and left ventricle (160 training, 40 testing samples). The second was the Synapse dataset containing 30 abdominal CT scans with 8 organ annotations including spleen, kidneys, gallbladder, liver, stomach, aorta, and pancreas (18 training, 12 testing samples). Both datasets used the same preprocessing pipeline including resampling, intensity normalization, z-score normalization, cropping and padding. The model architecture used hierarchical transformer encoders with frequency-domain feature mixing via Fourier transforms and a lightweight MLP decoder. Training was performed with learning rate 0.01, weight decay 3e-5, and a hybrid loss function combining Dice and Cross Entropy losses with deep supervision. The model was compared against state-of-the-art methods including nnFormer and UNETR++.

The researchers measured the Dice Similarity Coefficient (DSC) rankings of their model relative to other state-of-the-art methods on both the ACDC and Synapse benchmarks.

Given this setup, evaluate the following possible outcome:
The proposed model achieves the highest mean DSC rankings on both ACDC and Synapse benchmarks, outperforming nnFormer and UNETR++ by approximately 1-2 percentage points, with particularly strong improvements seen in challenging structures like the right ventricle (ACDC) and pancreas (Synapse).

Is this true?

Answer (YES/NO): NO